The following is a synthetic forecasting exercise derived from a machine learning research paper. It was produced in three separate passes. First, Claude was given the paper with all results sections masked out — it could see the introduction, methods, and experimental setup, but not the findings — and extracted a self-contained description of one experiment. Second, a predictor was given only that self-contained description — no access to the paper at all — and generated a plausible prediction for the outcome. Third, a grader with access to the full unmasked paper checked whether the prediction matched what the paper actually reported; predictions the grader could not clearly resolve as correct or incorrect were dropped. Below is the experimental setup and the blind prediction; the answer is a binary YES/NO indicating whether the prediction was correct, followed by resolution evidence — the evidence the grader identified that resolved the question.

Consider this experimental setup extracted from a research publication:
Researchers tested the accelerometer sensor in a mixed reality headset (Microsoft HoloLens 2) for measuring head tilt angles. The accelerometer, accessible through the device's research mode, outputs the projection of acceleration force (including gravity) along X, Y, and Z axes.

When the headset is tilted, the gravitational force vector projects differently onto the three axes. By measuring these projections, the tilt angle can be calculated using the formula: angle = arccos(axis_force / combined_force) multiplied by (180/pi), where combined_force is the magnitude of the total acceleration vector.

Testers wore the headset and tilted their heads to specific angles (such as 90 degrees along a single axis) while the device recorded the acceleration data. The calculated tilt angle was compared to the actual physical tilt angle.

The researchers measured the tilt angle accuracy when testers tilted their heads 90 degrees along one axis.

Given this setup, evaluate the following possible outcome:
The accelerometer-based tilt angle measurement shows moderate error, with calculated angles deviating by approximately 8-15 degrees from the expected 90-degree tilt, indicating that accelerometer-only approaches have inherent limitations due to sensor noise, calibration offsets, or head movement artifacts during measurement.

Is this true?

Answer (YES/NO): NO